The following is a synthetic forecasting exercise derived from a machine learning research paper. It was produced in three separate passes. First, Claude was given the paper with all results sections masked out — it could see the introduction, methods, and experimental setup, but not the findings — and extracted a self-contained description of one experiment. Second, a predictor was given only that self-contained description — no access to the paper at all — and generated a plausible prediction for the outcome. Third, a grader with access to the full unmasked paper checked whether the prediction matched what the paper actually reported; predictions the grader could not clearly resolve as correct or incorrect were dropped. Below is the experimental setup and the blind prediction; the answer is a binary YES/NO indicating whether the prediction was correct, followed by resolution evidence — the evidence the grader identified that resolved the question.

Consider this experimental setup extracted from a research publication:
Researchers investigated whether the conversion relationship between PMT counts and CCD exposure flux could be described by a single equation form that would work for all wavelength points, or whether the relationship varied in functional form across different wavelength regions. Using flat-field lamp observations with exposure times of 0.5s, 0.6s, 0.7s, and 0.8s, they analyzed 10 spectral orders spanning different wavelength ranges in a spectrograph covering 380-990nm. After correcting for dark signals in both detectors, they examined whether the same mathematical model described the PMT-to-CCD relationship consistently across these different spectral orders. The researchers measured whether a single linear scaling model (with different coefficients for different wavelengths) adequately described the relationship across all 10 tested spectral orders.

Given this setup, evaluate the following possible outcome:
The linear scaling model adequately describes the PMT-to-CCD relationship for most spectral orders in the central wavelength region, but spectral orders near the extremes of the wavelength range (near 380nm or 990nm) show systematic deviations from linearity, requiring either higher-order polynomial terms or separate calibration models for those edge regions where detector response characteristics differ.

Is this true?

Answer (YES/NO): NO